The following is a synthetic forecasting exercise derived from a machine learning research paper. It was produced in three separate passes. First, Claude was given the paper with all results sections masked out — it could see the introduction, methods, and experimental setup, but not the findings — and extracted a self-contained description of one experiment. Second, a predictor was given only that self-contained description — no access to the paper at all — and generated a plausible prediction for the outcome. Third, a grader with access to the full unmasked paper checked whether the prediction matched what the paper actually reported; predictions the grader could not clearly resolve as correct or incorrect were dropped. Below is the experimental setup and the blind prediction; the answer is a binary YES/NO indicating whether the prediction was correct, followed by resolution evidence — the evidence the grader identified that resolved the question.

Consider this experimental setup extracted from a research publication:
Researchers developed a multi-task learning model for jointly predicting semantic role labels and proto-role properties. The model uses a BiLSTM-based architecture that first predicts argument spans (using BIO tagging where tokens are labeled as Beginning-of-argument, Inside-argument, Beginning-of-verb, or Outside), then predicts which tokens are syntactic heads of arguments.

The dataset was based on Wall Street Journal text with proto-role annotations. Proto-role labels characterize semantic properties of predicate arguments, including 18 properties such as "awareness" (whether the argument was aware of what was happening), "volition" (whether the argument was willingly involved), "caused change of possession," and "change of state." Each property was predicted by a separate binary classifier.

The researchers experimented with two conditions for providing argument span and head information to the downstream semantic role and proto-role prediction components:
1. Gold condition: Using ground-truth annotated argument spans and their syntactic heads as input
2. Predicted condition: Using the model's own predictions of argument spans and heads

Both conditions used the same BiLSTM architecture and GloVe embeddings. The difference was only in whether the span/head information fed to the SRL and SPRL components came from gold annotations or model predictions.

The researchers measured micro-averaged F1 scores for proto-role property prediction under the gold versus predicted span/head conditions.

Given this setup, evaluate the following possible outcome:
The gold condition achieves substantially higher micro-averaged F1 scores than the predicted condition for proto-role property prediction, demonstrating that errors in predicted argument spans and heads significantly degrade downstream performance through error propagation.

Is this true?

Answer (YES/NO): NO